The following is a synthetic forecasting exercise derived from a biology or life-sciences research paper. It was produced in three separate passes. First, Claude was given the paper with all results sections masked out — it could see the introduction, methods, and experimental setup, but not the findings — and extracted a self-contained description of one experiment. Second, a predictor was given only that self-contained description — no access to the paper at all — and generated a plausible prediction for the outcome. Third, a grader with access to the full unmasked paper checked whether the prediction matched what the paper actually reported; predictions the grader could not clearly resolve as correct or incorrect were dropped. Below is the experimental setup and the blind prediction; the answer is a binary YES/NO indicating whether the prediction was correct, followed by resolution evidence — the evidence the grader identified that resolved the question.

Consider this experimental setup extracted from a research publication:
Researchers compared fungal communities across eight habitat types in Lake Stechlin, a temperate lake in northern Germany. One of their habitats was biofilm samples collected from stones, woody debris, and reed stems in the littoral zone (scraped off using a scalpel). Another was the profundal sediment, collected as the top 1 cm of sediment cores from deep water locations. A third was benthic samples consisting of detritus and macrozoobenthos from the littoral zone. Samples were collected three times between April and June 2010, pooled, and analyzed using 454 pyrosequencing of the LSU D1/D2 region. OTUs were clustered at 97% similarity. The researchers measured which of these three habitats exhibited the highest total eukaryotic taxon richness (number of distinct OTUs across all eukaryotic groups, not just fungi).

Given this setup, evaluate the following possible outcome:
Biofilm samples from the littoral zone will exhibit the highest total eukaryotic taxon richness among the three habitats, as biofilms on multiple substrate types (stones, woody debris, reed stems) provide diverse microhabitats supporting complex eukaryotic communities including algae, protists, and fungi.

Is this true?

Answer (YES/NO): YES